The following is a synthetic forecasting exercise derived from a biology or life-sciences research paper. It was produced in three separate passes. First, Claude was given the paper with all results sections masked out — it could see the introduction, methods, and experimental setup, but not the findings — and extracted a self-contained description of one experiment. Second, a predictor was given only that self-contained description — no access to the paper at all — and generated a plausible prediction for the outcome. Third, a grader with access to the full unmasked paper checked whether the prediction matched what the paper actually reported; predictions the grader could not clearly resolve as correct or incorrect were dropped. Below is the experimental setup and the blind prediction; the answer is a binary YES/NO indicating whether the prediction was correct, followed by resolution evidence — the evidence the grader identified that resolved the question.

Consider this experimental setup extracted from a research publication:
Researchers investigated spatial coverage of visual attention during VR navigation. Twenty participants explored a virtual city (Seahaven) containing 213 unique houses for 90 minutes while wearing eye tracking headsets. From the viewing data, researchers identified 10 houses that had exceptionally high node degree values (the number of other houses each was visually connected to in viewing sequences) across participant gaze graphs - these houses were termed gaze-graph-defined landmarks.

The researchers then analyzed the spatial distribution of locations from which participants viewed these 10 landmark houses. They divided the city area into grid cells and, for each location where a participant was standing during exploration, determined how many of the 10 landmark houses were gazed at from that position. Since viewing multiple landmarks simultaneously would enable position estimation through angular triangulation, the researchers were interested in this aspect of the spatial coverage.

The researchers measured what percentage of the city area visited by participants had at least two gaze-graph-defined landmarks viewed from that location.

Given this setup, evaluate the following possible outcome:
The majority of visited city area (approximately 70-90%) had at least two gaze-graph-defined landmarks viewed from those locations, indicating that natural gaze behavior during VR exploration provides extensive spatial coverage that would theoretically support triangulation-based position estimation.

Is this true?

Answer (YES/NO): NO